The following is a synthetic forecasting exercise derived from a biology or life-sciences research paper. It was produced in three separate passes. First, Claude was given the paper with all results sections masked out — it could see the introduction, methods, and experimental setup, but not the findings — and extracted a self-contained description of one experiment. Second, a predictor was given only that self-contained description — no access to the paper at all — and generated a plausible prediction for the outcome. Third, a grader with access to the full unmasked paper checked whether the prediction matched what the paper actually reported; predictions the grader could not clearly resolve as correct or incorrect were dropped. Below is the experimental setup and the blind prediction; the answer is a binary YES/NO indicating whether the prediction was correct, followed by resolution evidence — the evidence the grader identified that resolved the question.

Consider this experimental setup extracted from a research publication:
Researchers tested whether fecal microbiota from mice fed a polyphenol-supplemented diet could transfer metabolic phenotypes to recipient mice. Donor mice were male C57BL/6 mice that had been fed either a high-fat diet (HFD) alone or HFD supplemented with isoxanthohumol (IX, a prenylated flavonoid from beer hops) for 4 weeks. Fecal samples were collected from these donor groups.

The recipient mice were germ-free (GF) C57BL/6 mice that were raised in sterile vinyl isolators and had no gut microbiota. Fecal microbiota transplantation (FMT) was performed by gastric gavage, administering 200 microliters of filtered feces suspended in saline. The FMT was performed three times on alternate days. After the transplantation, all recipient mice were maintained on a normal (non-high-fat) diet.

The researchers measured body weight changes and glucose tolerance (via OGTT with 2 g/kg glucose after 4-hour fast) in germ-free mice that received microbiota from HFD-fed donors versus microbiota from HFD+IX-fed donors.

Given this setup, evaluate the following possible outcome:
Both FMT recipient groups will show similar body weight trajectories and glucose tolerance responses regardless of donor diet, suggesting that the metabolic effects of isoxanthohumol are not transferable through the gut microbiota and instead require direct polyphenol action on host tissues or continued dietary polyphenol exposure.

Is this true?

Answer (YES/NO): NO